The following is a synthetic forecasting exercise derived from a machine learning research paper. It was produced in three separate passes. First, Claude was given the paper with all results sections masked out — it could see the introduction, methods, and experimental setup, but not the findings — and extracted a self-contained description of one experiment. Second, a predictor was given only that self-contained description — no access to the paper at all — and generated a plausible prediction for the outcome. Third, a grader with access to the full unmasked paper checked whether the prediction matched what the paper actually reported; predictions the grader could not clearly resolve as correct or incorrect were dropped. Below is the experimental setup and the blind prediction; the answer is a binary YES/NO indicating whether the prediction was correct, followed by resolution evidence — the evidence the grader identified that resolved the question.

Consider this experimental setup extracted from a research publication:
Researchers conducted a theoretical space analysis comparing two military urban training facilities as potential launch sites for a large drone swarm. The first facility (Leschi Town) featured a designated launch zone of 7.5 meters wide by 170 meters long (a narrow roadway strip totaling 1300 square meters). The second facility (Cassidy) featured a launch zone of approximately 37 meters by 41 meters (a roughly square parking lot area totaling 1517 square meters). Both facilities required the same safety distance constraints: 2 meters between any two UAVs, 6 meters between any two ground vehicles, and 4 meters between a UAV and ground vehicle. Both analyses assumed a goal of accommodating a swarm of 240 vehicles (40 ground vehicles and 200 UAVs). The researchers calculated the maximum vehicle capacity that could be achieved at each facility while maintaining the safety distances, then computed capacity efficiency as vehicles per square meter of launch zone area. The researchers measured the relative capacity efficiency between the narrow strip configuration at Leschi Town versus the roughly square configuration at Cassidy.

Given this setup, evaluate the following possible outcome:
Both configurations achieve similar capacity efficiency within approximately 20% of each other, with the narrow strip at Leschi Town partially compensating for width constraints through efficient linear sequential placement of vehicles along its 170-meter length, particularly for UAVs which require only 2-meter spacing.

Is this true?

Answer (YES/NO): NO